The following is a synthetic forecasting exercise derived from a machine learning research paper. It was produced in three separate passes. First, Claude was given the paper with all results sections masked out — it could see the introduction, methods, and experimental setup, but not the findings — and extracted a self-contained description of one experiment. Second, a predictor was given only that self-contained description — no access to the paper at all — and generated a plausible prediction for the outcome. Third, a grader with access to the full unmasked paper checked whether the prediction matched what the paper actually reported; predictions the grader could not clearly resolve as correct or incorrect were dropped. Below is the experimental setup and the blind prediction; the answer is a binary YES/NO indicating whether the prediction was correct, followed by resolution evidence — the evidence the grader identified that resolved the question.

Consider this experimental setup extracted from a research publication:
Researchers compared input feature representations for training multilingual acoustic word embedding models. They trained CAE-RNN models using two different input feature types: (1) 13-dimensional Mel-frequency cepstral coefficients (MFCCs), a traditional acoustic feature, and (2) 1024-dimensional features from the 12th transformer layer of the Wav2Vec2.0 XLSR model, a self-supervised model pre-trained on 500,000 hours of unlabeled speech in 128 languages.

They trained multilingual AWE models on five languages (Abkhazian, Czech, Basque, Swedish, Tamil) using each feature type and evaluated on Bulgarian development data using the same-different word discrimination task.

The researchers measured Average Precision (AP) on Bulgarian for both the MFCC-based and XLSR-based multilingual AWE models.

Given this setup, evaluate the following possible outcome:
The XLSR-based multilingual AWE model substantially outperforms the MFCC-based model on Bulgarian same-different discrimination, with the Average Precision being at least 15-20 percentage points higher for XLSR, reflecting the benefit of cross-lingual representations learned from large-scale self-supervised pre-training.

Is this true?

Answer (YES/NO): YES